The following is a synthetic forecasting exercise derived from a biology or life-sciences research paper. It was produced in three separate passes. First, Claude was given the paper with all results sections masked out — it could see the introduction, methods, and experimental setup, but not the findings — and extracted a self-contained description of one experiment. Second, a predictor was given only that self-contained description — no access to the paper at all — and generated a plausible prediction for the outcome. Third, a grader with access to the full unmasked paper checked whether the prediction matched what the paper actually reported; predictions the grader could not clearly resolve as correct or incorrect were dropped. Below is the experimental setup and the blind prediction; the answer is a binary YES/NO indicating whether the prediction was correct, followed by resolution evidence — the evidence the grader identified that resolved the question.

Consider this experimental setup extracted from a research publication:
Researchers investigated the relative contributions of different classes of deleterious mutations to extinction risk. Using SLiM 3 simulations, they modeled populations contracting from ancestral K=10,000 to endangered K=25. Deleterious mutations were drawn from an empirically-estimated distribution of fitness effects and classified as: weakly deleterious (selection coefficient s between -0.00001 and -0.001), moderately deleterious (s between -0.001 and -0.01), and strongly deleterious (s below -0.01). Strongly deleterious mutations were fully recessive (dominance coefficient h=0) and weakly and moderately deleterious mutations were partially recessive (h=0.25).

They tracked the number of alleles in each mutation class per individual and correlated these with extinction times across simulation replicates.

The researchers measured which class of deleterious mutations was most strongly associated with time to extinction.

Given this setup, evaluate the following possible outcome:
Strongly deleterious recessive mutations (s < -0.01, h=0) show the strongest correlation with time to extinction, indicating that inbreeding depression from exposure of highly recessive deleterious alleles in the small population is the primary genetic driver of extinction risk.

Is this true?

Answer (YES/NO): YES